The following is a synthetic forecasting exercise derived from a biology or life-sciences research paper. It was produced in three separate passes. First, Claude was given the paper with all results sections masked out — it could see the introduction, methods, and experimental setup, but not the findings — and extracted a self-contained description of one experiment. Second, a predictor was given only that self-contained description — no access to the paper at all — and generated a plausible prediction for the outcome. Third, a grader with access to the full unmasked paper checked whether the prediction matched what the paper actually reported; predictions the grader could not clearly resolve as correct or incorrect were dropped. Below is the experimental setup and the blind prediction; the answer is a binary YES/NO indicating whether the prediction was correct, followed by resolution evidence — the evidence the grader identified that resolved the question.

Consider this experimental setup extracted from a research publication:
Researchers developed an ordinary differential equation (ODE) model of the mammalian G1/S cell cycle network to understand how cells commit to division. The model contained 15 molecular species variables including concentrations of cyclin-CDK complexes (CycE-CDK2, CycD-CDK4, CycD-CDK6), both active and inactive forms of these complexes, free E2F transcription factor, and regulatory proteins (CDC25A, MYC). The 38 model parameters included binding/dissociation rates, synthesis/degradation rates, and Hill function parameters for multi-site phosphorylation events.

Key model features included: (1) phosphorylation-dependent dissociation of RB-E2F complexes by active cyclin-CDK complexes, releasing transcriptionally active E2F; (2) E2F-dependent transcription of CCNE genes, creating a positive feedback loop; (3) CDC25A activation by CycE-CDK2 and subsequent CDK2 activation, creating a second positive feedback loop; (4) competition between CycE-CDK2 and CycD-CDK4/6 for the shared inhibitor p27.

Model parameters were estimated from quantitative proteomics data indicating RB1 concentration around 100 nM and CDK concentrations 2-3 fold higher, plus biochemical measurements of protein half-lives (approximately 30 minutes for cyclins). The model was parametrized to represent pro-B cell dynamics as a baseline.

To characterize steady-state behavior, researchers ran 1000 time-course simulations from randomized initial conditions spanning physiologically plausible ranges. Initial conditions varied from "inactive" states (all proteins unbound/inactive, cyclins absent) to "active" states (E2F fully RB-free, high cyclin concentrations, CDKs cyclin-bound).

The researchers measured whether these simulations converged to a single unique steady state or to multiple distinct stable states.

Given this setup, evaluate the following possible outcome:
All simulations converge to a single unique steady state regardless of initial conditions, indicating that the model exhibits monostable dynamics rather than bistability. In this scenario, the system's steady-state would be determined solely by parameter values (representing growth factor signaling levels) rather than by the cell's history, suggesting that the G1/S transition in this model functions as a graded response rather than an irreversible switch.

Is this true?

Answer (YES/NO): NO